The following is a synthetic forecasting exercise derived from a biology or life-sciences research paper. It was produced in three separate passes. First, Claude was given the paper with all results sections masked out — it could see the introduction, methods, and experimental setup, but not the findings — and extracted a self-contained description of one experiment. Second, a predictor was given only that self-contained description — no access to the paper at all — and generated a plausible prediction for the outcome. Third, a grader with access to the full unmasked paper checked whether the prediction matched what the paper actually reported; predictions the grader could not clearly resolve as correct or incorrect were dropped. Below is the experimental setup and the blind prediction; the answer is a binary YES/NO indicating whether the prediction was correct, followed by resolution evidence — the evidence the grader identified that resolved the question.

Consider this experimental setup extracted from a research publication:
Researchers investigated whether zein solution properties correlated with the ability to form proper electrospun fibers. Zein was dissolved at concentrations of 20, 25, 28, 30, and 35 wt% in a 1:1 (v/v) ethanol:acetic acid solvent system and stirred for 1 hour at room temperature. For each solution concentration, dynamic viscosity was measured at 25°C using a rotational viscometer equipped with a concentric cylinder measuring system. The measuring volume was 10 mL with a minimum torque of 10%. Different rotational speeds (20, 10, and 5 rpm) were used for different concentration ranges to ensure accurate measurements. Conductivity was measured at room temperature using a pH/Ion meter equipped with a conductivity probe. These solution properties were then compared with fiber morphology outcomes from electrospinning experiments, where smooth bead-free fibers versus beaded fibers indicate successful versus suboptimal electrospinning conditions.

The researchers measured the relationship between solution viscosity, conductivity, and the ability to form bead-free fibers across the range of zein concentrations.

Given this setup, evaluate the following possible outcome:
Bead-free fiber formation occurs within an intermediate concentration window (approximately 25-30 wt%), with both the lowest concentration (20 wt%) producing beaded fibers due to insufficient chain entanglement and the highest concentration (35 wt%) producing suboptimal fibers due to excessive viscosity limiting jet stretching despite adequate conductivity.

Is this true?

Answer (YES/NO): NO